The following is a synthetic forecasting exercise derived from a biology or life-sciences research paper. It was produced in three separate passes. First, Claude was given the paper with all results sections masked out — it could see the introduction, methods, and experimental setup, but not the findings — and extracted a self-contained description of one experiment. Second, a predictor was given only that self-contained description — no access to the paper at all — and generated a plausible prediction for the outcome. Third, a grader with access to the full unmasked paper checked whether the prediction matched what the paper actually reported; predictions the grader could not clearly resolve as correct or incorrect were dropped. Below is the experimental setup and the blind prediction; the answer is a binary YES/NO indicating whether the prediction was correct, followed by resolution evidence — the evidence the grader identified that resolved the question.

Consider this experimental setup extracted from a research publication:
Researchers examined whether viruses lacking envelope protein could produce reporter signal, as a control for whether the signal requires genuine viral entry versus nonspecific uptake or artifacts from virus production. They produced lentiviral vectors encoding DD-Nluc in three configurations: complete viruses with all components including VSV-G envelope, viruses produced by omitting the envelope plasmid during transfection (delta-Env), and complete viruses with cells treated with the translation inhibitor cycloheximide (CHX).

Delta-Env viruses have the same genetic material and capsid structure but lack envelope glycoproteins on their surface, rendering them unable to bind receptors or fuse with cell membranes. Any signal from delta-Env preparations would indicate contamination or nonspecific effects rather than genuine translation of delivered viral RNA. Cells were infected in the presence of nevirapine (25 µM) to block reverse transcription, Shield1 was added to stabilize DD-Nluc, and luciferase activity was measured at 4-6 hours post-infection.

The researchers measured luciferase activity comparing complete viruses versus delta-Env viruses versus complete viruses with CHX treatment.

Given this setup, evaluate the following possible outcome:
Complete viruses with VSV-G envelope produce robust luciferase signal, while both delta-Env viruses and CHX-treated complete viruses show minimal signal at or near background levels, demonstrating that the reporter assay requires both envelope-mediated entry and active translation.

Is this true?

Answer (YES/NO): YES